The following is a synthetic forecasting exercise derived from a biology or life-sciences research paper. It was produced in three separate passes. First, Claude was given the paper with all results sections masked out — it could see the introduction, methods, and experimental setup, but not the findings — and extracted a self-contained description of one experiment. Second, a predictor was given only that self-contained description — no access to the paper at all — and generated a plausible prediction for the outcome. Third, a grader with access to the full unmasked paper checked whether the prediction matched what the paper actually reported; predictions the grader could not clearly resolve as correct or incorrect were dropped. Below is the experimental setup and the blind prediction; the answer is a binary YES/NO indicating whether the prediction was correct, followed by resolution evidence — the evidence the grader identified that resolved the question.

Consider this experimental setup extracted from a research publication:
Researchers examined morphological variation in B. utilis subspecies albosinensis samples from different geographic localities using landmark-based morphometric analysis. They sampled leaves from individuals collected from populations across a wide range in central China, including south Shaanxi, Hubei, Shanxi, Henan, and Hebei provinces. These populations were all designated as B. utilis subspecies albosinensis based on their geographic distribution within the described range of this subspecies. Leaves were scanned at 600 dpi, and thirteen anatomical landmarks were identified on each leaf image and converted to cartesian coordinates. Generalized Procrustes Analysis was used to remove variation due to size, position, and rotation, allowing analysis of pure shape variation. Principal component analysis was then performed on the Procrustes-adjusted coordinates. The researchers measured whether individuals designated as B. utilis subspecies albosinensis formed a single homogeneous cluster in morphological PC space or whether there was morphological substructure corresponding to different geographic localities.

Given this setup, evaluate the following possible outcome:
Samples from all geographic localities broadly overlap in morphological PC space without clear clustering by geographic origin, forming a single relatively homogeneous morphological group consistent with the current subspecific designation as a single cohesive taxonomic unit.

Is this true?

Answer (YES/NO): YES